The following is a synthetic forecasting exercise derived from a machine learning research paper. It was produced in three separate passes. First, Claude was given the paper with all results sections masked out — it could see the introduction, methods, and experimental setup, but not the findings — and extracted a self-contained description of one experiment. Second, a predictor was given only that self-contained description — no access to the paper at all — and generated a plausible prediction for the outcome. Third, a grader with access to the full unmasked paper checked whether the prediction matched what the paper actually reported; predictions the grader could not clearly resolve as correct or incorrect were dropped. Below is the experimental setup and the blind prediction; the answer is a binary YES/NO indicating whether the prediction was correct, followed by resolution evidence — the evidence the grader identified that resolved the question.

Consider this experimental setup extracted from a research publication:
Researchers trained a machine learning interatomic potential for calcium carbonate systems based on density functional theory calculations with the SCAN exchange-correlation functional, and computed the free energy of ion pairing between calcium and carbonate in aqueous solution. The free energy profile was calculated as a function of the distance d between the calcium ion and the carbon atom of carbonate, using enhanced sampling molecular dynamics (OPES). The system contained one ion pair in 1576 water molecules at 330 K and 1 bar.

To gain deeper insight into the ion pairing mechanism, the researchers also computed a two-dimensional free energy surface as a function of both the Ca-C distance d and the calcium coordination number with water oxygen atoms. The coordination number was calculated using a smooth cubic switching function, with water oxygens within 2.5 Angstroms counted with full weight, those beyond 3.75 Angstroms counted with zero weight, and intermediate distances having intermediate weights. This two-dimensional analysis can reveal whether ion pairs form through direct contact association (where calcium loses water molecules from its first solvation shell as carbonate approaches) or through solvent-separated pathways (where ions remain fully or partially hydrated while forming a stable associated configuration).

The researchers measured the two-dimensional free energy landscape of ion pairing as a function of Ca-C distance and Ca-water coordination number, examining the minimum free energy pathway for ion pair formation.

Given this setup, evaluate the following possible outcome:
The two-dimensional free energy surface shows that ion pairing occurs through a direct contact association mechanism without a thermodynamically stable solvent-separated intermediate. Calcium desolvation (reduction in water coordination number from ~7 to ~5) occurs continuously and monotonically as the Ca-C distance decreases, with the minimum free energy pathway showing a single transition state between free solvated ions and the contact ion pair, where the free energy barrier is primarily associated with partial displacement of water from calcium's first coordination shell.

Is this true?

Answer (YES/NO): NO